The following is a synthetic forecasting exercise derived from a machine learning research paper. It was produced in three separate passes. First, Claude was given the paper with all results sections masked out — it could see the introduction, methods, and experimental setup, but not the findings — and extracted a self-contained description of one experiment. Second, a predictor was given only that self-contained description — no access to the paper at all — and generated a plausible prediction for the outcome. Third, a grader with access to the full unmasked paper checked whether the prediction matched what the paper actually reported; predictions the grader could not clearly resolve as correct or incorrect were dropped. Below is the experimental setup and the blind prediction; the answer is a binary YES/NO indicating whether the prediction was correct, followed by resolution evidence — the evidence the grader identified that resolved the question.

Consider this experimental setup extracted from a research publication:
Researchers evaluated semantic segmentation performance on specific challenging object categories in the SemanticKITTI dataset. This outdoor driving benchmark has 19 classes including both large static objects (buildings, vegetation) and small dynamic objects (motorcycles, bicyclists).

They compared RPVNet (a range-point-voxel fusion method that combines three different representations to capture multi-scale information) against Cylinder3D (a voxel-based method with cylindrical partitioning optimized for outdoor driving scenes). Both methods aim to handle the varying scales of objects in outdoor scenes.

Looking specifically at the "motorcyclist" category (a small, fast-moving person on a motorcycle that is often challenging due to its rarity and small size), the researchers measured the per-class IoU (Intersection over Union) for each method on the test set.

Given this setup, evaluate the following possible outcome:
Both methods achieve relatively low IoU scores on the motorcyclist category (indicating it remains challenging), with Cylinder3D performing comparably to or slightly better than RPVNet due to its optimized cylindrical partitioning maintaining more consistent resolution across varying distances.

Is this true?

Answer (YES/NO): YES